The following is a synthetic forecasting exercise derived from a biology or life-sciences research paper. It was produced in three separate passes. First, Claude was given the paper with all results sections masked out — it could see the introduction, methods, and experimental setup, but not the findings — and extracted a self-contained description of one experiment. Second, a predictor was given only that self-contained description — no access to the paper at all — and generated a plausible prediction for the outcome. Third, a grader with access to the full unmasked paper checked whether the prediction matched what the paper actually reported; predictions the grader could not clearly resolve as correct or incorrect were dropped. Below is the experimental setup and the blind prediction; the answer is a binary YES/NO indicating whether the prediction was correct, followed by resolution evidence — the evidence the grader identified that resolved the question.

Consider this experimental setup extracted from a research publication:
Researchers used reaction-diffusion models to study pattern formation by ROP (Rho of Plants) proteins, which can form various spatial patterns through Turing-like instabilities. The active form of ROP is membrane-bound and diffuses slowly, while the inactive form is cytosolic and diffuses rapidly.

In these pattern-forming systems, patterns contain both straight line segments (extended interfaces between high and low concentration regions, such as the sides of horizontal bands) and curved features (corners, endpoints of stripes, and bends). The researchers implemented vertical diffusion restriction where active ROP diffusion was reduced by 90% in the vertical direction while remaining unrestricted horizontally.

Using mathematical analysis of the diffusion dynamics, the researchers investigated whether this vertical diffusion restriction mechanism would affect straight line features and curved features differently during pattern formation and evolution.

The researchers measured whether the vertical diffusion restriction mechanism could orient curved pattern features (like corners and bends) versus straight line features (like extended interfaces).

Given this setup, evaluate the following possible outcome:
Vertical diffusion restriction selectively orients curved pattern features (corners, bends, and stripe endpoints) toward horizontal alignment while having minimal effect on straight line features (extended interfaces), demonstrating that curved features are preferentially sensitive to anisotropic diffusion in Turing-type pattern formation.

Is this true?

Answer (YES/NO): YES